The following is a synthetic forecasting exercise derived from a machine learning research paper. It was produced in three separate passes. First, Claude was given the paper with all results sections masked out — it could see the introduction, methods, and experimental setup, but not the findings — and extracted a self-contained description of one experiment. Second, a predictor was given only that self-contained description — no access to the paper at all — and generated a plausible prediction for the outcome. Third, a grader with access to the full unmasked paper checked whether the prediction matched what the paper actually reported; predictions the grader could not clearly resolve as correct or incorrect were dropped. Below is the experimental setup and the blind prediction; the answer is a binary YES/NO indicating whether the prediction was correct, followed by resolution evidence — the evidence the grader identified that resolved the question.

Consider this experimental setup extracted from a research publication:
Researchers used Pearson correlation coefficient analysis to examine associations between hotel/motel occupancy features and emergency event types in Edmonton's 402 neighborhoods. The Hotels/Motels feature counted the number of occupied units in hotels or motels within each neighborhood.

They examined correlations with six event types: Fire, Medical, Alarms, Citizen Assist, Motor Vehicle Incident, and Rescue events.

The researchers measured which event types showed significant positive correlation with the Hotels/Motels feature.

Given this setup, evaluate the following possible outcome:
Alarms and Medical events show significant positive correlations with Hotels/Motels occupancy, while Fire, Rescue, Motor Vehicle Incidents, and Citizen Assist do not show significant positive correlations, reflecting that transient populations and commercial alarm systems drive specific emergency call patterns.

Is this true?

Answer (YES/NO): NO